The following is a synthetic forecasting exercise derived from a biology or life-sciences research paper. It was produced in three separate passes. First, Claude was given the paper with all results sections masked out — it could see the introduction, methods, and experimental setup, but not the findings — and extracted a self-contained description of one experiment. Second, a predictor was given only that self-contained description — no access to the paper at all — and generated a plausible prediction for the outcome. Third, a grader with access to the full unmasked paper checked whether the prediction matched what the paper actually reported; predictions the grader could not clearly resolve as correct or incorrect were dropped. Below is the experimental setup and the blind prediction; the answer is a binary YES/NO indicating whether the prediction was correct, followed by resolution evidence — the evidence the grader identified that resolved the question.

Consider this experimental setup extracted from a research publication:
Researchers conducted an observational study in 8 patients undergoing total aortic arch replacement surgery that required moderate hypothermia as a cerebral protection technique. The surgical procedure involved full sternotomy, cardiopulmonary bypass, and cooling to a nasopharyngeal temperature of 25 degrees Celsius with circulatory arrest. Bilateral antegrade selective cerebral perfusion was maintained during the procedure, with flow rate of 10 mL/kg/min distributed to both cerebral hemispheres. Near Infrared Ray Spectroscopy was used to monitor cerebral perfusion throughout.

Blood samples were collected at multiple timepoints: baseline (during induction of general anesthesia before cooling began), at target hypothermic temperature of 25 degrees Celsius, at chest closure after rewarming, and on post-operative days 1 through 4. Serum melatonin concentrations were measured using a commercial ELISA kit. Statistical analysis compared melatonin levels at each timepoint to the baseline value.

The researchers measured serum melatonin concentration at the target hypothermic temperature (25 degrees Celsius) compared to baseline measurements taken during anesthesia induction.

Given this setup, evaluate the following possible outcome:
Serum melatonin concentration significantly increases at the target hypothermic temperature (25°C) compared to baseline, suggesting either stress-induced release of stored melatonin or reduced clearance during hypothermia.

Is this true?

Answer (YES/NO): NO